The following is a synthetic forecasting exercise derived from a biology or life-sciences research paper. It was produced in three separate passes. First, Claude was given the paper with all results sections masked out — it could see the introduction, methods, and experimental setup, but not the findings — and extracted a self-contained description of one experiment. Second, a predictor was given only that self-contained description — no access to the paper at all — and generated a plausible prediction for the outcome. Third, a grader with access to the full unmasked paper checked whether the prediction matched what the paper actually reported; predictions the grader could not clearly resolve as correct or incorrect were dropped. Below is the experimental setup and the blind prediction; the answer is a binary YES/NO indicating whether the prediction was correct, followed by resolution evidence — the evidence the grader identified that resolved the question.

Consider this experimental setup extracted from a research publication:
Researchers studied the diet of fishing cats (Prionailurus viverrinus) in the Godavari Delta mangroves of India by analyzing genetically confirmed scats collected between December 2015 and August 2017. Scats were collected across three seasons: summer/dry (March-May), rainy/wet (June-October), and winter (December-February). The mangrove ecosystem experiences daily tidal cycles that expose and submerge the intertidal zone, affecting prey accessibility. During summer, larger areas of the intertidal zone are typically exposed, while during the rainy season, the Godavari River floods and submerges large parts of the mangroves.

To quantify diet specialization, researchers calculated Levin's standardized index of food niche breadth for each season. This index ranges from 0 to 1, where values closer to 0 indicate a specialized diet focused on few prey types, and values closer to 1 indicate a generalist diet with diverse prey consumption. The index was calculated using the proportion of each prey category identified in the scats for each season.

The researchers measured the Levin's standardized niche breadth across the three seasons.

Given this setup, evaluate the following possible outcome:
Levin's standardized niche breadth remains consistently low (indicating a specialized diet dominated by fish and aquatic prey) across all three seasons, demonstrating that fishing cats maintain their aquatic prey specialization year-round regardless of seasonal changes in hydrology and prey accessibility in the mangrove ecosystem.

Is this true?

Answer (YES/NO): NO